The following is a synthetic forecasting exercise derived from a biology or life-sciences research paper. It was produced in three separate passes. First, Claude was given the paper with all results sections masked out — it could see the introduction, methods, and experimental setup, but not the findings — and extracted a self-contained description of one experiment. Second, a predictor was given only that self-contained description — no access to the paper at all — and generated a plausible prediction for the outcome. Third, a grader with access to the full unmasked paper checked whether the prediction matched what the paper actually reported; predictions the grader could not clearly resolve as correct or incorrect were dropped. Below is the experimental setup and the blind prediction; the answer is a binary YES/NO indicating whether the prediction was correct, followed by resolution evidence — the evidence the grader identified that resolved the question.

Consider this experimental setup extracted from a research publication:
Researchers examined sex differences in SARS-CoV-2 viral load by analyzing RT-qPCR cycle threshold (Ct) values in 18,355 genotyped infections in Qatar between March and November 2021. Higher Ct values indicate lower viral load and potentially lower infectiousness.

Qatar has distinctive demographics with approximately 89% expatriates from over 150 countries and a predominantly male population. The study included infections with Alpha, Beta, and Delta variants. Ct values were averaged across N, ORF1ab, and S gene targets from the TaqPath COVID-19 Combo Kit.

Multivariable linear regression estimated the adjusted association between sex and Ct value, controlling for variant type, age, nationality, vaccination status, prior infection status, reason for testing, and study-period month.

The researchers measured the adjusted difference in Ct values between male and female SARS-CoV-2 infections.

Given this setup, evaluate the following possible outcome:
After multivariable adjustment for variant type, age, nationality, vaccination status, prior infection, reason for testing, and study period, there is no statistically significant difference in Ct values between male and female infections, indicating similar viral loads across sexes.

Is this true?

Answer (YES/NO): NO